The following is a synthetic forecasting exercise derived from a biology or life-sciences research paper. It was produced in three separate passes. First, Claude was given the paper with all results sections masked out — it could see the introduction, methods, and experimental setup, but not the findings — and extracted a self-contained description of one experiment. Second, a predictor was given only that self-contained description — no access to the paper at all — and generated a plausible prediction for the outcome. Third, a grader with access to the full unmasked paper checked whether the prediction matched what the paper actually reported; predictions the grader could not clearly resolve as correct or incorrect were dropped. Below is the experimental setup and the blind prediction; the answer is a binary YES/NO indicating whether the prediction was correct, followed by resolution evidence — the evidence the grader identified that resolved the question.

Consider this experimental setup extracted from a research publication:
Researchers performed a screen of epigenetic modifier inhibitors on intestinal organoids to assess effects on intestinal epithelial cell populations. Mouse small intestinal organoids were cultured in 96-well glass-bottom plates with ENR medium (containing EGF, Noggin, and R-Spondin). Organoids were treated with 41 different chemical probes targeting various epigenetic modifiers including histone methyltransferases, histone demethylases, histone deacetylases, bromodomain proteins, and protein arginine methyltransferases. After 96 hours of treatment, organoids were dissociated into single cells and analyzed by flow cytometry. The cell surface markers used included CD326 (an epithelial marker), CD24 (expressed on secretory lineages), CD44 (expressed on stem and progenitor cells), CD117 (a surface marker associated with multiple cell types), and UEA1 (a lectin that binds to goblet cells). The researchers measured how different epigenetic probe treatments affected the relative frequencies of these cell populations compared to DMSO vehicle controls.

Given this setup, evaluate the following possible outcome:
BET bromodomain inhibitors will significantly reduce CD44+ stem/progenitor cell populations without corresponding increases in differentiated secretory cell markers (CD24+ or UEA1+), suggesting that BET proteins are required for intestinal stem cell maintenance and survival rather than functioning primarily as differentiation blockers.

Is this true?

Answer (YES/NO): NO